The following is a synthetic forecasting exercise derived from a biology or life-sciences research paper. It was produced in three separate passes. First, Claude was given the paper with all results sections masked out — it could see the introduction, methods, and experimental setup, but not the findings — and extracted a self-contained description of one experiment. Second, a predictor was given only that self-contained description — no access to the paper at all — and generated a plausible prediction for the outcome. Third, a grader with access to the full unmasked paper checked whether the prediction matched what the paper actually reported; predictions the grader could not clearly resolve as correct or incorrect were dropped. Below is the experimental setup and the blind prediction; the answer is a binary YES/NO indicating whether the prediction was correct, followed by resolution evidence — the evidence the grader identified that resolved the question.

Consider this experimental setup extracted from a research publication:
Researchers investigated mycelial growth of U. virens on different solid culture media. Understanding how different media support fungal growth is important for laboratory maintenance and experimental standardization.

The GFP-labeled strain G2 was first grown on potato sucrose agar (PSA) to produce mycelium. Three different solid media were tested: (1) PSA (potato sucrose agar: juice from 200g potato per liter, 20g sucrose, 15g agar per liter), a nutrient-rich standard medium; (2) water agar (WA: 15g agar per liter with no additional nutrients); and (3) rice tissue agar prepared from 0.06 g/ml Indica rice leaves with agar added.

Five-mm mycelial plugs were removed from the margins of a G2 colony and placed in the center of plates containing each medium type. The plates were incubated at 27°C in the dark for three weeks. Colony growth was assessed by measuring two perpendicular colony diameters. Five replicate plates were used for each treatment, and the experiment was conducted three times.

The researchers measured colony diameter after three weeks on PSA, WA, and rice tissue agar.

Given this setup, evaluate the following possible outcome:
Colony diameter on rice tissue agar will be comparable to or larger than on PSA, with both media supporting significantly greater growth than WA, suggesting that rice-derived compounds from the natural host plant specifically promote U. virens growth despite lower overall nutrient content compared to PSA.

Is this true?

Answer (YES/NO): NO